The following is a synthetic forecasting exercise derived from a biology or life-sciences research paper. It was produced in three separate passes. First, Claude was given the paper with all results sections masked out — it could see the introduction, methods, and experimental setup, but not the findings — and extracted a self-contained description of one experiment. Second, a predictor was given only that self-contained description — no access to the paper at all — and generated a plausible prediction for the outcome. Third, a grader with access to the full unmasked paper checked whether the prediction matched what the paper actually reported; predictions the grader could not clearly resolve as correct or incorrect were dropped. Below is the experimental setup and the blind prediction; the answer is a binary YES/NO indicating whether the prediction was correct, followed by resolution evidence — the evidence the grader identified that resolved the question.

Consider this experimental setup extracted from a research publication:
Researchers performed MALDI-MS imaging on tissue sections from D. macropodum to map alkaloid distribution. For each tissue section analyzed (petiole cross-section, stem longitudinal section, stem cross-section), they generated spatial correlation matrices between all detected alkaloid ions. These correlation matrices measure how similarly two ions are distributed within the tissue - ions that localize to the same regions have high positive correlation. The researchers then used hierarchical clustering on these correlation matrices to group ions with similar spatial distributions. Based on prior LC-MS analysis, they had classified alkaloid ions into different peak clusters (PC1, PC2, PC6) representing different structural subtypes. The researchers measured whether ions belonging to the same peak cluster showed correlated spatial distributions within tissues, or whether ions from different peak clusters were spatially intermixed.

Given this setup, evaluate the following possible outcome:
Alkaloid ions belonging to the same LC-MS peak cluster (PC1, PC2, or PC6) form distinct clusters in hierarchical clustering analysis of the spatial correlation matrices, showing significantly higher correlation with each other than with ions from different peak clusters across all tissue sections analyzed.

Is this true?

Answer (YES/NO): NO